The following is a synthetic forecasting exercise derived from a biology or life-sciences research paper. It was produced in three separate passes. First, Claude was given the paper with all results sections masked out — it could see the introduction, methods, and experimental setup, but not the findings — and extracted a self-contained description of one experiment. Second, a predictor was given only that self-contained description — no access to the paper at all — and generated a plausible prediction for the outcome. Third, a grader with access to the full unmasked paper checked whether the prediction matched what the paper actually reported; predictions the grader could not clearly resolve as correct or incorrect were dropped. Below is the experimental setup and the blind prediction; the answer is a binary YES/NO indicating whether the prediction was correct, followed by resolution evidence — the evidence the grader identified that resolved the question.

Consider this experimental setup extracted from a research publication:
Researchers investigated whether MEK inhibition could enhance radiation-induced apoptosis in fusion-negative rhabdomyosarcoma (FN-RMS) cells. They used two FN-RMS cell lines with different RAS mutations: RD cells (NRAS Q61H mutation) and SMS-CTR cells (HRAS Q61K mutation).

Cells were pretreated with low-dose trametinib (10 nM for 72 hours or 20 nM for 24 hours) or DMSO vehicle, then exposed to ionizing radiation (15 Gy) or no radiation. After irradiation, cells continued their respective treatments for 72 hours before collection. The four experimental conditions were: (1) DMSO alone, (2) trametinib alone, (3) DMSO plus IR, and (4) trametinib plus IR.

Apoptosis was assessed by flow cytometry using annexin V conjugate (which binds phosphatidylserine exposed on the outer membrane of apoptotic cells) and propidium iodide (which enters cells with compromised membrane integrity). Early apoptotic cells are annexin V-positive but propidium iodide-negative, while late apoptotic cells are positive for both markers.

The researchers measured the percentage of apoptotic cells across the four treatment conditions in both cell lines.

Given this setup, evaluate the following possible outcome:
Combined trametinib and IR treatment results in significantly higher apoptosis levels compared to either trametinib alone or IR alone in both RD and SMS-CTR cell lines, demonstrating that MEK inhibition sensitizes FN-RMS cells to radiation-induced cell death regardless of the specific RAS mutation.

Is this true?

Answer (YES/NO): YES